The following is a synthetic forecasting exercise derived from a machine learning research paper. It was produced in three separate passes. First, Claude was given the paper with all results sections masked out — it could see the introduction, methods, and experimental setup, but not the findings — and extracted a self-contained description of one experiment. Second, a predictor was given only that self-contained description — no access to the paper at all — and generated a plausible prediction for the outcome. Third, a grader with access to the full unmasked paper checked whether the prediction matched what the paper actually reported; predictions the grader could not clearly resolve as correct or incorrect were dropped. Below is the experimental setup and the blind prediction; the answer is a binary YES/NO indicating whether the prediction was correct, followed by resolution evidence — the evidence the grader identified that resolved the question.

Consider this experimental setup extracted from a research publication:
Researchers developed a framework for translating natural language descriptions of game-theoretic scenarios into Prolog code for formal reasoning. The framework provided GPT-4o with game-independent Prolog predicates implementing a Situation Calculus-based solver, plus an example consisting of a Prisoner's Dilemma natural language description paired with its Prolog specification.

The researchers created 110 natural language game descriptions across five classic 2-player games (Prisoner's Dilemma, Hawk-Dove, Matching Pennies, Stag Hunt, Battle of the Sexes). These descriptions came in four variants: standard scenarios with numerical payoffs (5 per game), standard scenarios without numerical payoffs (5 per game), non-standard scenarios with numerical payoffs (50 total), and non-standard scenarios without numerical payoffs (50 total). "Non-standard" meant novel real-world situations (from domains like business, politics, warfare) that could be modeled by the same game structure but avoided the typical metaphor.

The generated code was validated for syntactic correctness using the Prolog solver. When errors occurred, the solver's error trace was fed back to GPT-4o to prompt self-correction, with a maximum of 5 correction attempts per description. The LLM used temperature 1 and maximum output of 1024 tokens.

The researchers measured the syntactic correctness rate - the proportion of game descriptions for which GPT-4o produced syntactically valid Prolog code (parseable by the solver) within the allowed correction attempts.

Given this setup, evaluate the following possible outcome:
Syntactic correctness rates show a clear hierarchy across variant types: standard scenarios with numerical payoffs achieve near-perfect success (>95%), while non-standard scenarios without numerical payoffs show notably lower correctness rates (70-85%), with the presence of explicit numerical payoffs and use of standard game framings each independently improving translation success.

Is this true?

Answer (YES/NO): NO